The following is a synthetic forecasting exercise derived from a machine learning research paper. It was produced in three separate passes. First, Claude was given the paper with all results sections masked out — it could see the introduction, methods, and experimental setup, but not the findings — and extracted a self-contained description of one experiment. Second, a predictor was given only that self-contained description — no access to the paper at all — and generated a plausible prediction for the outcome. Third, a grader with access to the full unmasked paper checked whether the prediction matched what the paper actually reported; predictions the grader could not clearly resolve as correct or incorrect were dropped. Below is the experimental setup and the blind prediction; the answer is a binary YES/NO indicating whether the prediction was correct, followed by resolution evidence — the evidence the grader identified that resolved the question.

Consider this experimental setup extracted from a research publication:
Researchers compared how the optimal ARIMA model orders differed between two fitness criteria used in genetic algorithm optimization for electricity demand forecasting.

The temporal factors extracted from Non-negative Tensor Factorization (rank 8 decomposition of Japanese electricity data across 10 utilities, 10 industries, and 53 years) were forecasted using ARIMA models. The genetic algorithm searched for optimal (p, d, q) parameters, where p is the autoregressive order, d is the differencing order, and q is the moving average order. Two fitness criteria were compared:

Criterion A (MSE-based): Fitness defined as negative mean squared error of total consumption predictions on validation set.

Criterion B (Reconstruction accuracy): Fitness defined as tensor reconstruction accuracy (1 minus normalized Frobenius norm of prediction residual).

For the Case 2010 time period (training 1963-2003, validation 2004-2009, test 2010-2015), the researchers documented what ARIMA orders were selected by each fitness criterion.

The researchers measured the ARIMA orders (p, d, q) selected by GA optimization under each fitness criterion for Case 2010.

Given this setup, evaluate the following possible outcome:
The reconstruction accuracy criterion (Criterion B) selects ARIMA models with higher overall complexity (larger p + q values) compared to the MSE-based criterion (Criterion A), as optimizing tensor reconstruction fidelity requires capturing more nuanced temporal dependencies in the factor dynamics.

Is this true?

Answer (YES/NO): NO